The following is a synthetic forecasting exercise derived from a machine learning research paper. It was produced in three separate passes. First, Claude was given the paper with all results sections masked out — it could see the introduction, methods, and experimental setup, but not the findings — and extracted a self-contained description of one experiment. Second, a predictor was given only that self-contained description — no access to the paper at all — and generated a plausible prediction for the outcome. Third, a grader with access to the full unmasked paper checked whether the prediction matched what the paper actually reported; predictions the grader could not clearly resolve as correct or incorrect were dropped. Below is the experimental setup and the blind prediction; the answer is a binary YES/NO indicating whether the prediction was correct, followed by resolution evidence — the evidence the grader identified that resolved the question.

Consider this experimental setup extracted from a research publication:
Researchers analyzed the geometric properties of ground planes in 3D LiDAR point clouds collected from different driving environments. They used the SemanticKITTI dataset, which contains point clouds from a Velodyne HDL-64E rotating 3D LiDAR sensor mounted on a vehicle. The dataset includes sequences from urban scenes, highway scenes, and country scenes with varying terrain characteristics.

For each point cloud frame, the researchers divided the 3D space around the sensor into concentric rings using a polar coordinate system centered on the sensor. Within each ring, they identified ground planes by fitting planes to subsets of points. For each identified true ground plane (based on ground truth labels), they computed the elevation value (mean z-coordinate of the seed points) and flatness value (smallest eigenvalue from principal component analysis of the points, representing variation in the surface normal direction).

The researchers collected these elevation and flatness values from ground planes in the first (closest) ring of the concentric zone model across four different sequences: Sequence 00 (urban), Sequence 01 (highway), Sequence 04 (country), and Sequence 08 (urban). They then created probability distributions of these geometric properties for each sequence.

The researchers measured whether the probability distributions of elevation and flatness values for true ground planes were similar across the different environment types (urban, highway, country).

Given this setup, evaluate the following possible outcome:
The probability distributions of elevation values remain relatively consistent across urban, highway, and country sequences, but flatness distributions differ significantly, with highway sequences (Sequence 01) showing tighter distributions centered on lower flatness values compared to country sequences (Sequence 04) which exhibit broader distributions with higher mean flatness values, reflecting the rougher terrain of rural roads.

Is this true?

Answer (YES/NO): NO